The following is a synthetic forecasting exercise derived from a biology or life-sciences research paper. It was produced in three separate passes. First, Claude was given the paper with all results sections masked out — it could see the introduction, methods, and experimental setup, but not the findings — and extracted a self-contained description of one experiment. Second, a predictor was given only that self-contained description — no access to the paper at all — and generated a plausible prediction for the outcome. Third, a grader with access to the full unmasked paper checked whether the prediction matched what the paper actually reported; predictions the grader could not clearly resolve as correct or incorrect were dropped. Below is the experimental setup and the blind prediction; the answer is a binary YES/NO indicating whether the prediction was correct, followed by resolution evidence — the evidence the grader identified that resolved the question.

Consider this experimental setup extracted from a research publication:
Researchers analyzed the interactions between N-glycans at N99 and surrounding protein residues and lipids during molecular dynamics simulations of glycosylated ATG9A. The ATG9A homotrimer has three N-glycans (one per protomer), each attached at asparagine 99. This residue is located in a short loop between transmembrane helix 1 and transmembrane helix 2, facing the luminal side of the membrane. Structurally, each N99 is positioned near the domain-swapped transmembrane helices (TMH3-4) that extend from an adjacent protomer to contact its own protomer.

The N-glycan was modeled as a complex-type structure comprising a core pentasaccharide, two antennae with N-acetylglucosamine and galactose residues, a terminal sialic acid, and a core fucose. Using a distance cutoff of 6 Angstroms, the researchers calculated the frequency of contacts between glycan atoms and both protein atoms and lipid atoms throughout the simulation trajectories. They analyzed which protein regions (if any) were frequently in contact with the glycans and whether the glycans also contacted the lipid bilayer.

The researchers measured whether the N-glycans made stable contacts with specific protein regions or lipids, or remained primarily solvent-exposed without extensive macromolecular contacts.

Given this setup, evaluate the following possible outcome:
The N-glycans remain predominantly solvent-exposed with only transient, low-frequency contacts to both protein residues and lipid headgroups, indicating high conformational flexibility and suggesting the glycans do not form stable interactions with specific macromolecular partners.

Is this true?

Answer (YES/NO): YES